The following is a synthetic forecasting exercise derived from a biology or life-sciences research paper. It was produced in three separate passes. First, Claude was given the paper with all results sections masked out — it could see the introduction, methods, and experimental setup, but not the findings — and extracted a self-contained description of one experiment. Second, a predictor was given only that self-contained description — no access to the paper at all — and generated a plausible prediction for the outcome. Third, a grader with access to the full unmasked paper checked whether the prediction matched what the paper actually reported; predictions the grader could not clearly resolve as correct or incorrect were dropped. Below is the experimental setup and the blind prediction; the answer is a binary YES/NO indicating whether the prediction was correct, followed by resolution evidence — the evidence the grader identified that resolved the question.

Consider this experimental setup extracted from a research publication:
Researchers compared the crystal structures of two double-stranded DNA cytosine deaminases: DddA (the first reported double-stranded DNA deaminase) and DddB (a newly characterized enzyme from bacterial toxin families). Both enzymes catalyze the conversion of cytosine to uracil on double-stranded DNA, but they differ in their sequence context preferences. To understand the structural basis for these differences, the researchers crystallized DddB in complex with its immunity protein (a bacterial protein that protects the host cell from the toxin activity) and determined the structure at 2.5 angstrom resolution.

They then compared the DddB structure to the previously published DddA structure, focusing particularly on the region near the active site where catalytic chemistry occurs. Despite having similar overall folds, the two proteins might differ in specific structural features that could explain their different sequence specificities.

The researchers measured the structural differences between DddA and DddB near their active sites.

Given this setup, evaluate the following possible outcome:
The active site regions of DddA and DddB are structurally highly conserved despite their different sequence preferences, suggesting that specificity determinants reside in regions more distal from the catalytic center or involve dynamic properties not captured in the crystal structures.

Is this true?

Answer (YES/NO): NO